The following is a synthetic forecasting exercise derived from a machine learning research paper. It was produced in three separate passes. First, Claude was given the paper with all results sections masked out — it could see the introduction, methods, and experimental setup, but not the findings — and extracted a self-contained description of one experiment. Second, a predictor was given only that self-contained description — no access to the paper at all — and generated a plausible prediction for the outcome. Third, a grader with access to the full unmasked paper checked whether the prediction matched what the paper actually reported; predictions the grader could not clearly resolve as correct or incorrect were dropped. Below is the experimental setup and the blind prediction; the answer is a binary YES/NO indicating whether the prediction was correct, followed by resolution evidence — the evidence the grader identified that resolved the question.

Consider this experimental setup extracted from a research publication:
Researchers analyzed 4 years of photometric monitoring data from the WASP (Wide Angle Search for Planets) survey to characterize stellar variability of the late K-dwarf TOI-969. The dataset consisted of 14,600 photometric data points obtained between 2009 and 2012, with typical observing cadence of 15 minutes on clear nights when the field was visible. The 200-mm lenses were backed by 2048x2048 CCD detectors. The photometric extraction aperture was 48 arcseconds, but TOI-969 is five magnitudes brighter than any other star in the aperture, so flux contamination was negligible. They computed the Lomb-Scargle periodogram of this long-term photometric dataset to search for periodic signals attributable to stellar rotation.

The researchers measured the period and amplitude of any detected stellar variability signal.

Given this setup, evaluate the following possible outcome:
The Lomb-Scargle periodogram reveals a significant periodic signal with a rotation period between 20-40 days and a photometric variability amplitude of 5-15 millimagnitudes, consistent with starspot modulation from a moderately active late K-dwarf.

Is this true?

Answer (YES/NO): YES